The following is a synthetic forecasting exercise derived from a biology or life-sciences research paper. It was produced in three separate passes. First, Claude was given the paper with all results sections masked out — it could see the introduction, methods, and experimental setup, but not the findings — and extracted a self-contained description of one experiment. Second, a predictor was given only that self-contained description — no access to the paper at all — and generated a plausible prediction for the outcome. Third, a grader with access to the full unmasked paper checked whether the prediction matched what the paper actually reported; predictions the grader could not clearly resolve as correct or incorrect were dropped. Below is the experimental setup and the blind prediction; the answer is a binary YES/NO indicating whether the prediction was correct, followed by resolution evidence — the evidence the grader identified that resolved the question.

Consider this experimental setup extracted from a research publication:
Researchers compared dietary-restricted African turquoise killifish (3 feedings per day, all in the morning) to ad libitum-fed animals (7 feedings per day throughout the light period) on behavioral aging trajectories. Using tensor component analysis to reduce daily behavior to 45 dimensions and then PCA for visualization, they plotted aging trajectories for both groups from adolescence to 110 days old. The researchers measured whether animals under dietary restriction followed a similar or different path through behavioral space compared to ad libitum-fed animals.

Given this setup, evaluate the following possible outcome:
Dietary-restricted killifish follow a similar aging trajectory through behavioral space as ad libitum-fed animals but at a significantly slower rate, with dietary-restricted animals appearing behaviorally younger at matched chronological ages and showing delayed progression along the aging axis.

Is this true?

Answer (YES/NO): YES